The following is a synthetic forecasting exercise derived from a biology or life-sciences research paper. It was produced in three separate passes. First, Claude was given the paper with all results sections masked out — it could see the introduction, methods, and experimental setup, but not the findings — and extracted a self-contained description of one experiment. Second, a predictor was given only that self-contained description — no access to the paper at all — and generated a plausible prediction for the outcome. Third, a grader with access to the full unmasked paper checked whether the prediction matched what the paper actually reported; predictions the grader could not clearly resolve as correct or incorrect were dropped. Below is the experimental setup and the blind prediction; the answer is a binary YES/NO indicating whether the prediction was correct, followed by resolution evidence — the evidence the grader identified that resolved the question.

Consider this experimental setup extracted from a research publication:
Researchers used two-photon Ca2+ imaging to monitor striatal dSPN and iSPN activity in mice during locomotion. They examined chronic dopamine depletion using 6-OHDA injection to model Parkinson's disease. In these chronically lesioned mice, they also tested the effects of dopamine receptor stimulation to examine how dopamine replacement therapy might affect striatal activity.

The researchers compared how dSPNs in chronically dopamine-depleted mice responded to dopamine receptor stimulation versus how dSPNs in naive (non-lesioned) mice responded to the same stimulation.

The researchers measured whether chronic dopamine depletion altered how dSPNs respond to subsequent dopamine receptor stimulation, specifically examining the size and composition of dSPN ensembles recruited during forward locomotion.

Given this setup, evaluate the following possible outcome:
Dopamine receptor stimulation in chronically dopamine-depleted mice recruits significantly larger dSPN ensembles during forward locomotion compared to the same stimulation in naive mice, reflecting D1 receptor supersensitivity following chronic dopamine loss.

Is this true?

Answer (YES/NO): YES